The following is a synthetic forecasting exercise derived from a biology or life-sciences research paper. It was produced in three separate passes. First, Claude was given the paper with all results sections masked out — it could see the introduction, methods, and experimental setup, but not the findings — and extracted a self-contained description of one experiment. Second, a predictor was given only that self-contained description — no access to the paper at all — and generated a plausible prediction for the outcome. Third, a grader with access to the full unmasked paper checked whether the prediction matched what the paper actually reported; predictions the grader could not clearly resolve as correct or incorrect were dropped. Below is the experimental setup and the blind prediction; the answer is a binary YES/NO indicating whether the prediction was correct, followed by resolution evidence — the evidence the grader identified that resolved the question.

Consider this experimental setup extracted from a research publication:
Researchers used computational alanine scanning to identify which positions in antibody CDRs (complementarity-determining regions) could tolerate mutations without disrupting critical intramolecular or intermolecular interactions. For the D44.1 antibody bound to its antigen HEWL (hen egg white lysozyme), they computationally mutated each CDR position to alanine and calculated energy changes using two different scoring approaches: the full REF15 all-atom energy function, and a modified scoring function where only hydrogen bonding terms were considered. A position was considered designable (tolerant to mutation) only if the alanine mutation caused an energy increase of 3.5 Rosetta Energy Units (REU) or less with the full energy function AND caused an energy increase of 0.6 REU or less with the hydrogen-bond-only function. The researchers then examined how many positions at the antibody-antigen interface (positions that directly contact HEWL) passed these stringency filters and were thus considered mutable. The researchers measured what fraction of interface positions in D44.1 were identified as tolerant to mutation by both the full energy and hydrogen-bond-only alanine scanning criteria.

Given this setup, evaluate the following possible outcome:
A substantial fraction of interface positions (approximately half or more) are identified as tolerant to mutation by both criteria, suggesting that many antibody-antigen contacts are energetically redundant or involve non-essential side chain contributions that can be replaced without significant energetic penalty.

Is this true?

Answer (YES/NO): NO